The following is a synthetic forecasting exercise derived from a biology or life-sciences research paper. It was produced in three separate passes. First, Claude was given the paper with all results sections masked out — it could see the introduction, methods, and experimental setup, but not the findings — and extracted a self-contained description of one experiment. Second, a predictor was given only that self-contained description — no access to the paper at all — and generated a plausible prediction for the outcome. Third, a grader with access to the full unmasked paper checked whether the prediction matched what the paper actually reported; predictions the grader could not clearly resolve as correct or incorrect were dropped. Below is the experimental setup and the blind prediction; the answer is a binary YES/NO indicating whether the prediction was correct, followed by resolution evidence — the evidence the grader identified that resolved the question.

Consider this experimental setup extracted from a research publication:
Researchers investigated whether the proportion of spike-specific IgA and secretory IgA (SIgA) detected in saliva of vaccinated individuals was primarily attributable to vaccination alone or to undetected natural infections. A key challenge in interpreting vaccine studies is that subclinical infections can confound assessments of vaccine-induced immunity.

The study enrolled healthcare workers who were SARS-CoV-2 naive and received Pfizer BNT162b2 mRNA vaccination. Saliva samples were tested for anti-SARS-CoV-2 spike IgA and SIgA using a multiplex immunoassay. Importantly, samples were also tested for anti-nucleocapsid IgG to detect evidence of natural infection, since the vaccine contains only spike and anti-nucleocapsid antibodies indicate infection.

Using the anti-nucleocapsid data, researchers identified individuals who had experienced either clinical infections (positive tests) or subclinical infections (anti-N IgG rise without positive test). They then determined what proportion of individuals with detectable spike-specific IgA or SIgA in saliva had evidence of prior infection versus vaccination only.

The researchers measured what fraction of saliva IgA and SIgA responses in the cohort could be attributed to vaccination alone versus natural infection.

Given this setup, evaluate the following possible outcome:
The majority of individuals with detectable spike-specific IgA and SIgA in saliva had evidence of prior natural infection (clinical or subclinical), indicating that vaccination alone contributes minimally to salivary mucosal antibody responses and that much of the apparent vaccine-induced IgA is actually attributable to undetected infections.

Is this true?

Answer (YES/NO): YES